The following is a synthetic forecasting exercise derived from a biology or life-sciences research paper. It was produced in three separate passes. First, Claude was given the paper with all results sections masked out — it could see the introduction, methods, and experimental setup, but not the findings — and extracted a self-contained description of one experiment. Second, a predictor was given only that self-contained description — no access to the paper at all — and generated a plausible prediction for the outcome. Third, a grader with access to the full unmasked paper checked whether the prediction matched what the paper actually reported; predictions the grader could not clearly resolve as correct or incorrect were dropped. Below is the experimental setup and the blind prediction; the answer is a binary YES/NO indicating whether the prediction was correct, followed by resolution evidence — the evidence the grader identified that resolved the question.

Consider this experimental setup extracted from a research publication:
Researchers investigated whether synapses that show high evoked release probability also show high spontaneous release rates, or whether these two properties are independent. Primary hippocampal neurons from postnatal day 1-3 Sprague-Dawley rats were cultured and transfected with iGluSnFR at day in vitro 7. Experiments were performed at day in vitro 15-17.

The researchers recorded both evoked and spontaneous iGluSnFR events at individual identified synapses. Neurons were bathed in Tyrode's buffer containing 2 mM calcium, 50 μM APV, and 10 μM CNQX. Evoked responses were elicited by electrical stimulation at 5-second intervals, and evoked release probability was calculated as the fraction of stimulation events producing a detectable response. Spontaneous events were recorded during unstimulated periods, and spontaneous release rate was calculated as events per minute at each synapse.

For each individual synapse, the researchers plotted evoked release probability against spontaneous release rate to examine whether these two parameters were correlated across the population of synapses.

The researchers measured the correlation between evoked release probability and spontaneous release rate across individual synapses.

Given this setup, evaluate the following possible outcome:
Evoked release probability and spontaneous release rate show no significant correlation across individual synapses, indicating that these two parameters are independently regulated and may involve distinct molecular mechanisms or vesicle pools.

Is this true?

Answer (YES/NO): YES